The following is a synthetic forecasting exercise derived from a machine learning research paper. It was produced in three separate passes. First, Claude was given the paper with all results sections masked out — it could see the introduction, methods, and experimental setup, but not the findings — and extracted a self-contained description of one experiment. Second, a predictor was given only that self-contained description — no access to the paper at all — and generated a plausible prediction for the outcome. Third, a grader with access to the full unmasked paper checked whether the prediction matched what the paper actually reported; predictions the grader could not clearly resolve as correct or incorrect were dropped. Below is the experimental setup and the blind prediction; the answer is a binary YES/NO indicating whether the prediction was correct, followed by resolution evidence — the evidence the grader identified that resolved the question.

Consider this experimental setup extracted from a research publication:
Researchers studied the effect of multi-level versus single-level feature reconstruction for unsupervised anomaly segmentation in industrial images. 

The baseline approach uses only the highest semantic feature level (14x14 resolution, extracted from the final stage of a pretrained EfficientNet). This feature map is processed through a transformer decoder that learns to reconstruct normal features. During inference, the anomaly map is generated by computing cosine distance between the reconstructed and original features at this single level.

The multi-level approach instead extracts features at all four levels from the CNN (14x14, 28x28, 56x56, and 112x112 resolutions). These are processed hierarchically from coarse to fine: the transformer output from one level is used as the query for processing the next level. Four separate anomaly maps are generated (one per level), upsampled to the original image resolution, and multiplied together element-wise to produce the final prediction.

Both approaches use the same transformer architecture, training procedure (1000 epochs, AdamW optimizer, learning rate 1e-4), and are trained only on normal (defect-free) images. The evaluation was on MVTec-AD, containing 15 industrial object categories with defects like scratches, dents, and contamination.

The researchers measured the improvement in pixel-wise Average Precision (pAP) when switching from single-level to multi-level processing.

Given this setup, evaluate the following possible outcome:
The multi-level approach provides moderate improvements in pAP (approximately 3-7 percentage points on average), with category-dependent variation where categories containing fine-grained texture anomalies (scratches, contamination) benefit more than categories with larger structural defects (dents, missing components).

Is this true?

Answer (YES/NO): NO